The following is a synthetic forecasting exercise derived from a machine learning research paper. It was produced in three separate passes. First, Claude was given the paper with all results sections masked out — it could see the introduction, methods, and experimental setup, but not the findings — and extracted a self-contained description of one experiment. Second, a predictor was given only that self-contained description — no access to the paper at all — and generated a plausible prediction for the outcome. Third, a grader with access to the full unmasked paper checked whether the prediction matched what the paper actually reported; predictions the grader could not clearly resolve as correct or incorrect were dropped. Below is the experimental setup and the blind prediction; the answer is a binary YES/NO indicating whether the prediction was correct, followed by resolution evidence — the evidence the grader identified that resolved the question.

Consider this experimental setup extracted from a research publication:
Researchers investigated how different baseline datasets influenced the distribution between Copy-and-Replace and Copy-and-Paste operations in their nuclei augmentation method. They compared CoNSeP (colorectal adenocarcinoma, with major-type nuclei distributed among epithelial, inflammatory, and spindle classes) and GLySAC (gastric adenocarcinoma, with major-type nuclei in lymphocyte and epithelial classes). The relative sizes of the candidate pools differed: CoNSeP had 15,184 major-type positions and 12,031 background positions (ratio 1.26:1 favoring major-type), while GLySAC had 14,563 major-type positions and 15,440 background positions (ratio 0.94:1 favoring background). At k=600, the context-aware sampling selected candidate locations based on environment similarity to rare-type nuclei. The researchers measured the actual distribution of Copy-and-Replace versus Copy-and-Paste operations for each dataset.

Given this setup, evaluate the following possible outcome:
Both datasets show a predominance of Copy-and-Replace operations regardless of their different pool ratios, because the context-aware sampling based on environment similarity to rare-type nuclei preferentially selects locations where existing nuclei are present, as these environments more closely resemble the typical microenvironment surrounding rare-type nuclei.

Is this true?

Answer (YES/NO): NO